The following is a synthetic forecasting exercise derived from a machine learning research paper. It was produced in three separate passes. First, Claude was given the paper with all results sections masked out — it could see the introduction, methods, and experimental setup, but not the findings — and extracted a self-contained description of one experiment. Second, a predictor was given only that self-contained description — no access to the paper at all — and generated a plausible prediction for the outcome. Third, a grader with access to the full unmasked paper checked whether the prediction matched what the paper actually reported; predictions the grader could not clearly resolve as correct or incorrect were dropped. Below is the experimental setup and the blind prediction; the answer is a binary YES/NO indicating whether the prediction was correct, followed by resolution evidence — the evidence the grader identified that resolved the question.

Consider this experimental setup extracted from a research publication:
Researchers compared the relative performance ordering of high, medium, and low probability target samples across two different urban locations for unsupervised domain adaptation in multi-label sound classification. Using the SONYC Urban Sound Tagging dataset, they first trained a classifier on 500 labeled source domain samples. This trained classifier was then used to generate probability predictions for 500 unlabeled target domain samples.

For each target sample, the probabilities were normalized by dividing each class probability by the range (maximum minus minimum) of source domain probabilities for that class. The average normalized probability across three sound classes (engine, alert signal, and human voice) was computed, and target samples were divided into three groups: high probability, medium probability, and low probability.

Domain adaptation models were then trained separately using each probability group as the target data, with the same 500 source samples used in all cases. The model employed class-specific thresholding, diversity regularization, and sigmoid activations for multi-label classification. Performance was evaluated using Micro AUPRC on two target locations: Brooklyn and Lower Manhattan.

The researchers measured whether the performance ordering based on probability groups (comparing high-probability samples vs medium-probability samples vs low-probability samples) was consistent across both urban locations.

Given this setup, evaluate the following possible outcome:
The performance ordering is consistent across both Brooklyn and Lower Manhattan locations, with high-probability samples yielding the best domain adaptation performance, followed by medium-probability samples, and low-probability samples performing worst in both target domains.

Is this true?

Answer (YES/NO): NO